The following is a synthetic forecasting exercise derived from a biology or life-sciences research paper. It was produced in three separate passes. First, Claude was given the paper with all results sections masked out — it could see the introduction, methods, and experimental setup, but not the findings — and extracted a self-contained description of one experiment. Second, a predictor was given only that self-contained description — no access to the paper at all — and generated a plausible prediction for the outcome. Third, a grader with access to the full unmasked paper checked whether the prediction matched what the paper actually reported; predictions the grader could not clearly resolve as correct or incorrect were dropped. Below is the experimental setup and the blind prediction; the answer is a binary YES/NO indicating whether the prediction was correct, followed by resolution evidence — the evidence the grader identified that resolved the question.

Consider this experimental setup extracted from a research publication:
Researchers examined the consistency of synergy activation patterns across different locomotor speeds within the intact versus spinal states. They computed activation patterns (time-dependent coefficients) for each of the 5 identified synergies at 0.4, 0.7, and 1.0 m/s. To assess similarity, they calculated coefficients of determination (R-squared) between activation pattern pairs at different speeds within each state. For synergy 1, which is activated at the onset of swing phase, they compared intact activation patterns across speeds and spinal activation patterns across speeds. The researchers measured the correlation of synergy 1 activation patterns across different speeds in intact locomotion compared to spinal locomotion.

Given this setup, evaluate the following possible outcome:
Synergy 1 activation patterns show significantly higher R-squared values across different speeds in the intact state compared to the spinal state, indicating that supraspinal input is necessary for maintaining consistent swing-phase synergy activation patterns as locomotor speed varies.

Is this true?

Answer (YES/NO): YES